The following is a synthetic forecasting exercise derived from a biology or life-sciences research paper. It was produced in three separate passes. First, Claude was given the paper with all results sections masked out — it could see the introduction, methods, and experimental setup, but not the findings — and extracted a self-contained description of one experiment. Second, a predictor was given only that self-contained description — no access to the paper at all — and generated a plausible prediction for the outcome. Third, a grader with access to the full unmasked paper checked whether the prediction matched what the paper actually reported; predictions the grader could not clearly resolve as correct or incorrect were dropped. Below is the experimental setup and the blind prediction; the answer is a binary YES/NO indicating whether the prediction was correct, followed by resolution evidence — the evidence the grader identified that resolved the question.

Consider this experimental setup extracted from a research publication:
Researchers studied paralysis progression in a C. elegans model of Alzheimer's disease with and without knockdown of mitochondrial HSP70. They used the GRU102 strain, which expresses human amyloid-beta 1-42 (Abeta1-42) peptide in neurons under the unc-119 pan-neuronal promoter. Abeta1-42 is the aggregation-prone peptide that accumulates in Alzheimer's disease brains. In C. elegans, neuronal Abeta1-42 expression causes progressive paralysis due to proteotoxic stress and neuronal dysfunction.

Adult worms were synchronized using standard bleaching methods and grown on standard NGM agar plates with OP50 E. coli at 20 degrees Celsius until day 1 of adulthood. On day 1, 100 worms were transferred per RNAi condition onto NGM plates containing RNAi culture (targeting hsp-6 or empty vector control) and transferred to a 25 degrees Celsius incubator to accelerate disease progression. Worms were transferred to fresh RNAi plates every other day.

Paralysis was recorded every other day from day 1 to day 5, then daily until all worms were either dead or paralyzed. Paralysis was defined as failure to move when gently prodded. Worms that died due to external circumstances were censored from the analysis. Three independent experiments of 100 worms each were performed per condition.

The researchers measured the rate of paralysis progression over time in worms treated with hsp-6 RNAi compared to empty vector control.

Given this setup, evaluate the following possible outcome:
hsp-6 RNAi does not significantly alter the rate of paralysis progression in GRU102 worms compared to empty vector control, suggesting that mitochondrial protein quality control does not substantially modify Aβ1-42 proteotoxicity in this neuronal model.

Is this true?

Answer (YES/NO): NO